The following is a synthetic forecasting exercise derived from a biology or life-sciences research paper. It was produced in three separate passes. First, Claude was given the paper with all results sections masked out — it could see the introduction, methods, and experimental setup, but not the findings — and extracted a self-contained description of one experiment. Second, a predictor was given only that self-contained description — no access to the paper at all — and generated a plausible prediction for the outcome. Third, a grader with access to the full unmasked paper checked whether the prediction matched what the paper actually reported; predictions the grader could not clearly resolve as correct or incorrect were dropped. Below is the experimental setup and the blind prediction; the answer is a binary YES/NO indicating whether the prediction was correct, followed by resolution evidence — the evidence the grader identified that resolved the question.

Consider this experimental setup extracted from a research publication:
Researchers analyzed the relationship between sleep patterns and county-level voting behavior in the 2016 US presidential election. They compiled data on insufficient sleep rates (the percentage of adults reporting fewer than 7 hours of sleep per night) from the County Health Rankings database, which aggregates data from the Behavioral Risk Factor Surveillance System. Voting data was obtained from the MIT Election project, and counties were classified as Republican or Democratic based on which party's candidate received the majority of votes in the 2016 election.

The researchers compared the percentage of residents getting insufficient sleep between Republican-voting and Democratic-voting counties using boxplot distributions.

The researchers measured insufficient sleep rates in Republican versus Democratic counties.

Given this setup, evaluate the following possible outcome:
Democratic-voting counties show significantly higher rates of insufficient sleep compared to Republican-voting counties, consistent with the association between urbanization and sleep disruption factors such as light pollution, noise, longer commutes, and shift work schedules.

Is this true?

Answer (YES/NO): YES